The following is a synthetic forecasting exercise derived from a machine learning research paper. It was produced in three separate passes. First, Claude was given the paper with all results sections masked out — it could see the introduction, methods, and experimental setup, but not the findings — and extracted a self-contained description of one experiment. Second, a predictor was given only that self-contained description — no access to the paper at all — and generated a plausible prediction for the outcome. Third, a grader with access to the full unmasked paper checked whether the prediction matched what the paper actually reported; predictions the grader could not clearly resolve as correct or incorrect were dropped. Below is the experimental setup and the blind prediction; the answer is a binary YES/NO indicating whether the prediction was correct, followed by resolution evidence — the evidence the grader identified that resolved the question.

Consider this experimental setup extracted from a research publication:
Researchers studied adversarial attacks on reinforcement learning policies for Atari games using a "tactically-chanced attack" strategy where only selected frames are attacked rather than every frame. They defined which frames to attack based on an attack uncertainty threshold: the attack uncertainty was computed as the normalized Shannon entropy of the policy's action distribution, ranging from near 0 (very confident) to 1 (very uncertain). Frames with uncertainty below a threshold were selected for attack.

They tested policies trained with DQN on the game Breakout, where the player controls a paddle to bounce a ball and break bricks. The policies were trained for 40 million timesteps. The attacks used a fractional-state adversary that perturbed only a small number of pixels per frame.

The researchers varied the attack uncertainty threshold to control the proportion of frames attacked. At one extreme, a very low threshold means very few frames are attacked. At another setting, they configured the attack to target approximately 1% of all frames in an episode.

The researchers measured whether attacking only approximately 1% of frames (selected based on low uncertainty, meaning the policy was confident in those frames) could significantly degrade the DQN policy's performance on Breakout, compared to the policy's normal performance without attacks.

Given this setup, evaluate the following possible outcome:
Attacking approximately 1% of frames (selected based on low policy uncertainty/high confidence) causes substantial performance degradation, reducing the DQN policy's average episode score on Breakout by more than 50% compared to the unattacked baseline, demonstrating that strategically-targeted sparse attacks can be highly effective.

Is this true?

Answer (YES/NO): YES